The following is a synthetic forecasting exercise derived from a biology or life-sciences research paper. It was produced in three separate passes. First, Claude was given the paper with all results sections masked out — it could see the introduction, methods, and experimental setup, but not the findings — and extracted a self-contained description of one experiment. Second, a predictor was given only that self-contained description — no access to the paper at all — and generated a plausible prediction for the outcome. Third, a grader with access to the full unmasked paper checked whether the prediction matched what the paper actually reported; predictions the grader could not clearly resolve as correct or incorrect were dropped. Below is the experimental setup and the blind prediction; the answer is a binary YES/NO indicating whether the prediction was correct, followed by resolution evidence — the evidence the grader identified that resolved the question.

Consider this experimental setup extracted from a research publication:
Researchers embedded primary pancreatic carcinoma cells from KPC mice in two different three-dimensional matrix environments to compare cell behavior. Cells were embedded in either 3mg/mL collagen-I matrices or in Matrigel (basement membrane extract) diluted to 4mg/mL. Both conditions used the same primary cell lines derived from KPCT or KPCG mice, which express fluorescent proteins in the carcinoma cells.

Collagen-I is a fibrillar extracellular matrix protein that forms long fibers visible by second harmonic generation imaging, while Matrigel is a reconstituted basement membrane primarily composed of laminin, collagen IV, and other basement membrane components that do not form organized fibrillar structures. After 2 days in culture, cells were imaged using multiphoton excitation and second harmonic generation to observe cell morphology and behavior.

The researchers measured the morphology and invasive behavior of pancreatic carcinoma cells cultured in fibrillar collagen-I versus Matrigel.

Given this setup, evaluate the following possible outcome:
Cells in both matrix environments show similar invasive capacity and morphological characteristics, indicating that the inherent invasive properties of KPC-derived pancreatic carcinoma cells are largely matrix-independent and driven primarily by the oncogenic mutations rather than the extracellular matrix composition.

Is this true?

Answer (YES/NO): NO